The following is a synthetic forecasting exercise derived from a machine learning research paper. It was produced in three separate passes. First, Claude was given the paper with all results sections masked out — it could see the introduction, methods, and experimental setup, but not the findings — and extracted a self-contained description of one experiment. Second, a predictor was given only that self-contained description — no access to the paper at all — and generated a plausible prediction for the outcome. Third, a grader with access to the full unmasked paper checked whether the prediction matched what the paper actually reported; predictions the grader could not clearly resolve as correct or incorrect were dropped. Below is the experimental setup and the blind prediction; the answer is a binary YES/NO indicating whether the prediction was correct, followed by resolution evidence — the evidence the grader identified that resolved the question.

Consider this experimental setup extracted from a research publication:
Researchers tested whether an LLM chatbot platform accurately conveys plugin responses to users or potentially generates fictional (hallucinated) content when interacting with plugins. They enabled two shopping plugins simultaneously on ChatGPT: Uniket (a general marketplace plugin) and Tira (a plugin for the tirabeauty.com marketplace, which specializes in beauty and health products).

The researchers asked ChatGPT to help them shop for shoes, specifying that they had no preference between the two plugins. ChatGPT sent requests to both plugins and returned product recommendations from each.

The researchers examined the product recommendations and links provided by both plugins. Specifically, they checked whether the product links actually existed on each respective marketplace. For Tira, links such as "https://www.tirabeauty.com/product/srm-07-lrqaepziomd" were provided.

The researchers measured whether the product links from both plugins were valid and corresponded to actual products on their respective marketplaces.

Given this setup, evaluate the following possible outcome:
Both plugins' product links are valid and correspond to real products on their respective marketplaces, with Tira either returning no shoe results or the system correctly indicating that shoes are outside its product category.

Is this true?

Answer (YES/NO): NO